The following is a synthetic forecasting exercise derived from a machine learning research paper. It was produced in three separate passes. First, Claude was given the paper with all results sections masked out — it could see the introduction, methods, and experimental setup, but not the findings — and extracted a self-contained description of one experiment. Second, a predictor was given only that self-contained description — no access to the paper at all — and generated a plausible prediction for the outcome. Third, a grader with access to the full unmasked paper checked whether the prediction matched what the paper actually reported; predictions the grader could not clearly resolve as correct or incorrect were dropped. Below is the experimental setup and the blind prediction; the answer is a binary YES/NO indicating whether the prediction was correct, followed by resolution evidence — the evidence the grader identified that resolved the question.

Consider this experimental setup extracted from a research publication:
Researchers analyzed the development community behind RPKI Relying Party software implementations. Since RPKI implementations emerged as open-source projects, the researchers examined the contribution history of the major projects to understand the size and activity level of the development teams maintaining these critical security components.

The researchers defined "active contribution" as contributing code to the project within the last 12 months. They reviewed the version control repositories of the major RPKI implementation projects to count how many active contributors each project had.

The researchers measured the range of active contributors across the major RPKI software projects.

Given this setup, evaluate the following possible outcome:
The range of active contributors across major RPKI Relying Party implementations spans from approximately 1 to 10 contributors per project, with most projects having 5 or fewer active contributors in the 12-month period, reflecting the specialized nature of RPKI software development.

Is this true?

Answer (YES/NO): NO